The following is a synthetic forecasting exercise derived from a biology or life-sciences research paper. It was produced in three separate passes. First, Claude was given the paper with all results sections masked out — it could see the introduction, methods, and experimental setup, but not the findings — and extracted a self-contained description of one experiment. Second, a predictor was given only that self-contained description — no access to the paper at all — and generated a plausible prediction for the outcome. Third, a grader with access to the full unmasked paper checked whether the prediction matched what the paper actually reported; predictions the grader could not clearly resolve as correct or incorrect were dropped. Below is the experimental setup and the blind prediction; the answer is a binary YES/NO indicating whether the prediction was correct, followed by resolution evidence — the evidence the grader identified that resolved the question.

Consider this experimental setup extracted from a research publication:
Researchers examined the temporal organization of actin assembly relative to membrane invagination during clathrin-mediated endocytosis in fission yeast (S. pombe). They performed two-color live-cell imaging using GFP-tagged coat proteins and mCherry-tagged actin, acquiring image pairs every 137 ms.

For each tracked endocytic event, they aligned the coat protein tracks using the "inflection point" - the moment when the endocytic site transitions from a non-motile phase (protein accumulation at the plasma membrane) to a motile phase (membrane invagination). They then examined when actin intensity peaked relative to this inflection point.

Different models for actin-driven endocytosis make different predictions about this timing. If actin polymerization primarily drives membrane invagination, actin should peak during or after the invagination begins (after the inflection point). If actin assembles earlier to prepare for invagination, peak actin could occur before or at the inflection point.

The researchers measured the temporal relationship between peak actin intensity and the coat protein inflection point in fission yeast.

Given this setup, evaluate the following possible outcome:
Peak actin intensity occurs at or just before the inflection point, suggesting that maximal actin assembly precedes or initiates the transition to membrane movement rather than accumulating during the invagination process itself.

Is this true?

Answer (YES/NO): NO